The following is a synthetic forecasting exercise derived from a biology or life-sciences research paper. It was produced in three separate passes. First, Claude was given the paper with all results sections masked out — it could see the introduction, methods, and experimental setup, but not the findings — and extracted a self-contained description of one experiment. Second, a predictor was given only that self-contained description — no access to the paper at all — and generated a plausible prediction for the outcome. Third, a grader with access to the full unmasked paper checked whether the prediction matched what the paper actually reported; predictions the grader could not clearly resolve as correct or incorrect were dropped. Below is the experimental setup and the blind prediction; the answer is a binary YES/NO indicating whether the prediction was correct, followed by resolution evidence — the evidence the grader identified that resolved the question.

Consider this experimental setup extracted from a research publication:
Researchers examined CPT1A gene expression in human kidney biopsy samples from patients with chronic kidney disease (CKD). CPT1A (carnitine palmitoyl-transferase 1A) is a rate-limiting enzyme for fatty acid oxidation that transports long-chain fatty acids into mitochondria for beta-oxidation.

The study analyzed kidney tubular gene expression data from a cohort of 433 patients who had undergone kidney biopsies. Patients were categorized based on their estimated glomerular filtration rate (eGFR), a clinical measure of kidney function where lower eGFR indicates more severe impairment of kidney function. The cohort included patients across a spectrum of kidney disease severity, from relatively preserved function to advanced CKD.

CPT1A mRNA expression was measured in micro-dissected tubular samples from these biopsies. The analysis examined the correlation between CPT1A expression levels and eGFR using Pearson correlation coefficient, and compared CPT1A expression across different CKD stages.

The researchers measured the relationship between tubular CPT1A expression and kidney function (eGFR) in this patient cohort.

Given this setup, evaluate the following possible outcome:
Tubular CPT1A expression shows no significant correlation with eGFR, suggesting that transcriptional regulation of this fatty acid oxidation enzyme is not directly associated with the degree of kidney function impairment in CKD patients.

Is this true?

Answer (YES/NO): NO